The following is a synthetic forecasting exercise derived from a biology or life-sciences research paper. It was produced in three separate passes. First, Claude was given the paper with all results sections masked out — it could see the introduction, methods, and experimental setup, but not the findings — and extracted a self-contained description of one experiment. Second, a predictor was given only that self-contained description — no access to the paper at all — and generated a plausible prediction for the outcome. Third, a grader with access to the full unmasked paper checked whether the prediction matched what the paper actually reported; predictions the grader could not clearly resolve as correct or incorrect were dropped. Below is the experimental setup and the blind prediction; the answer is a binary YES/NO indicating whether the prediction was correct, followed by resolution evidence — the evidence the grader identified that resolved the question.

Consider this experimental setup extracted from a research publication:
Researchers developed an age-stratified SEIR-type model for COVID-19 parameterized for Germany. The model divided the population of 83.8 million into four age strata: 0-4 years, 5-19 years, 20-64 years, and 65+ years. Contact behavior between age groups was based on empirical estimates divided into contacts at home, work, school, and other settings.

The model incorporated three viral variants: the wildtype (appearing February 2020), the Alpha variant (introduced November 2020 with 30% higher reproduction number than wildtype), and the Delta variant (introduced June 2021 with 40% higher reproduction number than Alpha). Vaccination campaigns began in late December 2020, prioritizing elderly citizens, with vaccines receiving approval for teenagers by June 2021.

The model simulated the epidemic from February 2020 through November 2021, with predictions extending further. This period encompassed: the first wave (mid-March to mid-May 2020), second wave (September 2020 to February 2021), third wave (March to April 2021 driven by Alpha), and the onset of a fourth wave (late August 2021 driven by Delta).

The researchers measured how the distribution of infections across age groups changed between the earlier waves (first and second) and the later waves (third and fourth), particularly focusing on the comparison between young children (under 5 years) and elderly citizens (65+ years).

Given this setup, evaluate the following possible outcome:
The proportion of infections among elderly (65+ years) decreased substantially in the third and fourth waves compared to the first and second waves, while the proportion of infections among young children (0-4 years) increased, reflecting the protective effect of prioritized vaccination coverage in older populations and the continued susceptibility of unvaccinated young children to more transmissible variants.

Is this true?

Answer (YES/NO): YES